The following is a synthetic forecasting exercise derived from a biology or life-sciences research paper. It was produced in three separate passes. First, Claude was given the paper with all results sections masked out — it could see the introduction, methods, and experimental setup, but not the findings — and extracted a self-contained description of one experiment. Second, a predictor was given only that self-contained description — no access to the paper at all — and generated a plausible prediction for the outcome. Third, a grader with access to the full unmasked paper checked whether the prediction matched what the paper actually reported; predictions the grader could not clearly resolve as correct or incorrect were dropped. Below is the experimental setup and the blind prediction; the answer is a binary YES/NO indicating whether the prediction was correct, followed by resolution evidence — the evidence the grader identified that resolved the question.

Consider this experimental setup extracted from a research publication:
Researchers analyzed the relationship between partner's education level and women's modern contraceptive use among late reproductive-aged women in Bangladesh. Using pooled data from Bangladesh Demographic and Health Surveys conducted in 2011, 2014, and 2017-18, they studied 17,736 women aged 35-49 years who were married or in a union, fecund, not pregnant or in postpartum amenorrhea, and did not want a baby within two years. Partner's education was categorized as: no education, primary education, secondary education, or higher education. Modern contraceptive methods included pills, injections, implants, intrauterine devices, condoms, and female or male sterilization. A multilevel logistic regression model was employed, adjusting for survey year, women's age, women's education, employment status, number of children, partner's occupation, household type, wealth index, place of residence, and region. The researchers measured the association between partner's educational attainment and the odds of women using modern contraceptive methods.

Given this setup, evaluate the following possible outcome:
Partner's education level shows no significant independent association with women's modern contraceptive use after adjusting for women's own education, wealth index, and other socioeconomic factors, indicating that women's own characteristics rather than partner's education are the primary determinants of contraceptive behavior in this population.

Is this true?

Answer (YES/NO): NO